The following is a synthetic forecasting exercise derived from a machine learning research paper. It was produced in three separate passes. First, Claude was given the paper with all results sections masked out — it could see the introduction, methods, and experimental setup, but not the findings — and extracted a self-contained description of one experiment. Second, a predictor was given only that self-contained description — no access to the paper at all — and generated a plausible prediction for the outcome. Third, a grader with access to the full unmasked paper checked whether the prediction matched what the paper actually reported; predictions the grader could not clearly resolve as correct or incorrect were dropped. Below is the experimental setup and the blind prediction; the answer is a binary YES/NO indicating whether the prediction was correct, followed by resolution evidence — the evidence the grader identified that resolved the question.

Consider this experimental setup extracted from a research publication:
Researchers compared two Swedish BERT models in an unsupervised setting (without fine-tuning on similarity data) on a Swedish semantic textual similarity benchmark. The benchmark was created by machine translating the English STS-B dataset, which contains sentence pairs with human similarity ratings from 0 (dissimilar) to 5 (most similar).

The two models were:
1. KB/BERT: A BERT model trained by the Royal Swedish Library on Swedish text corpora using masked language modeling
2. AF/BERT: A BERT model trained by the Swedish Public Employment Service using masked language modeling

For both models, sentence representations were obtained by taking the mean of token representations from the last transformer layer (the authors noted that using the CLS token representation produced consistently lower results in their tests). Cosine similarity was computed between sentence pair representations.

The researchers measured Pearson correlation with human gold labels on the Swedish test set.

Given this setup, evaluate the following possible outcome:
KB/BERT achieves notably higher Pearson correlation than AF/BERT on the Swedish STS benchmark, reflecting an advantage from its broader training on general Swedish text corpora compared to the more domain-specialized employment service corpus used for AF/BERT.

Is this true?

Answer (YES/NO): NO